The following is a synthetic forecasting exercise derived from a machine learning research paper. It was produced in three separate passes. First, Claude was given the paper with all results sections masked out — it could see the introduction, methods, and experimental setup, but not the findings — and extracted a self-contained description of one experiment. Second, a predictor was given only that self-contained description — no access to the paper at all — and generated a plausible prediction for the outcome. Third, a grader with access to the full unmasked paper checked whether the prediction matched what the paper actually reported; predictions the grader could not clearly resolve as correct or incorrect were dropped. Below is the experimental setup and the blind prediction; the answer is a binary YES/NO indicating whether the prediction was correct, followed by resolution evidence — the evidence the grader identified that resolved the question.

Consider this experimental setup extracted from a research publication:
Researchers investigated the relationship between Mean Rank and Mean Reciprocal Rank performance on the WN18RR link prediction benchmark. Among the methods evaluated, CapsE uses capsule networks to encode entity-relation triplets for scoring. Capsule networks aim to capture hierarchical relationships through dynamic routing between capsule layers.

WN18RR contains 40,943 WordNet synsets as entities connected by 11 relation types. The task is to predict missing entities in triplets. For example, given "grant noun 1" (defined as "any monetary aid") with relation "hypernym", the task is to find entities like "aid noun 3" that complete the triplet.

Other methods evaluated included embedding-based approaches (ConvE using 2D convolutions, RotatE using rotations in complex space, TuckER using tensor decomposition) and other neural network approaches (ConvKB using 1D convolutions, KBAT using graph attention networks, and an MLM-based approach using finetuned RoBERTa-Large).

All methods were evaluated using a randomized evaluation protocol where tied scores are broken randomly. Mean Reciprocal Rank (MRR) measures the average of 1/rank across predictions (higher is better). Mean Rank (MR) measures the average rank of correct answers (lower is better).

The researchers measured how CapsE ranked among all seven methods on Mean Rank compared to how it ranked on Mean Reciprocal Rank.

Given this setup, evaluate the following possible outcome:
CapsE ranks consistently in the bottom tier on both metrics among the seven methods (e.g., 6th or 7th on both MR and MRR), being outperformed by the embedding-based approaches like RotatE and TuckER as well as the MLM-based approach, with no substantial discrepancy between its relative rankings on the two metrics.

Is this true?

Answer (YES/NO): NO